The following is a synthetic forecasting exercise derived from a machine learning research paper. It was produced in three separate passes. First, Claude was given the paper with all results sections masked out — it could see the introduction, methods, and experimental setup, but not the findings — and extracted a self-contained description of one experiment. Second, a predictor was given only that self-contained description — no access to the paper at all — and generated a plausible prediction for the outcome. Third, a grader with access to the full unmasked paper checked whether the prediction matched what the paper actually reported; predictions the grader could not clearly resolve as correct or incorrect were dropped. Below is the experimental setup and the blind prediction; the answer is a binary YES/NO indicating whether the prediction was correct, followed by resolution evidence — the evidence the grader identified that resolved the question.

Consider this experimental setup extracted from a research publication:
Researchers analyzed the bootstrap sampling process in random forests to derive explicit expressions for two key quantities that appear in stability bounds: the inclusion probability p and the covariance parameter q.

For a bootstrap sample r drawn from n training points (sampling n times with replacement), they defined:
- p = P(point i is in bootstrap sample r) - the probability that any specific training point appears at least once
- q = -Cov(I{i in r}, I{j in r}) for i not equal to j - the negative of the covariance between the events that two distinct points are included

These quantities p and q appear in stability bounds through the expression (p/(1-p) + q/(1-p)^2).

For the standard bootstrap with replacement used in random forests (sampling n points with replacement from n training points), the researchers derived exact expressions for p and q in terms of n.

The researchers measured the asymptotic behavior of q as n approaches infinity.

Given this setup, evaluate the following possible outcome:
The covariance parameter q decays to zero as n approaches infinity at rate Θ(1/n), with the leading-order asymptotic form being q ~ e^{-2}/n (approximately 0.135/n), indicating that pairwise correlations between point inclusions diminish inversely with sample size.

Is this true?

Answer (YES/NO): NO